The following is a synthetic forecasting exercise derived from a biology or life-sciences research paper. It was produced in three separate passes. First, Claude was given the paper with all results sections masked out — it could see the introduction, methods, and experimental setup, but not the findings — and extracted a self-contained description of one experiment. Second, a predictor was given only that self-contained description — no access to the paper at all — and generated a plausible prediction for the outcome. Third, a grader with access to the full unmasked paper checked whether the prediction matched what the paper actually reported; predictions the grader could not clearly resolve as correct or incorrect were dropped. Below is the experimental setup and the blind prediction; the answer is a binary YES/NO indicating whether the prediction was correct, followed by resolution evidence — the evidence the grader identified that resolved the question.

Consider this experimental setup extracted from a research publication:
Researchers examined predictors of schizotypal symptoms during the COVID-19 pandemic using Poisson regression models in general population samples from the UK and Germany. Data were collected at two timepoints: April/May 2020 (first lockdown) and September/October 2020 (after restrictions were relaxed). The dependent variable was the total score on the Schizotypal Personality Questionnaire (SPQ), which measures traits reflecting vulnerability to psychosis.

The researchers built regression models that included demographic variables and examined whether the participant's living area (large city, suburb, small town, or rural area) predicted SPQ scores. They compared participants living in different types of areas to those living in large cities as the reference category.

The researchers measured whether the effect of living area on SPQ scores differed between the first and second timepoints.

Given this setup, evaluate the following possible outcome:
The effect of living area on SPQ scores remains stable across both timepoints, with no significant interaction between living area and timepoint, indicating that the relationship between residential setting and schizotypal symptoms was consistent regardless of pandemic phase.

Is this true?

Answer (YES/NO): NO